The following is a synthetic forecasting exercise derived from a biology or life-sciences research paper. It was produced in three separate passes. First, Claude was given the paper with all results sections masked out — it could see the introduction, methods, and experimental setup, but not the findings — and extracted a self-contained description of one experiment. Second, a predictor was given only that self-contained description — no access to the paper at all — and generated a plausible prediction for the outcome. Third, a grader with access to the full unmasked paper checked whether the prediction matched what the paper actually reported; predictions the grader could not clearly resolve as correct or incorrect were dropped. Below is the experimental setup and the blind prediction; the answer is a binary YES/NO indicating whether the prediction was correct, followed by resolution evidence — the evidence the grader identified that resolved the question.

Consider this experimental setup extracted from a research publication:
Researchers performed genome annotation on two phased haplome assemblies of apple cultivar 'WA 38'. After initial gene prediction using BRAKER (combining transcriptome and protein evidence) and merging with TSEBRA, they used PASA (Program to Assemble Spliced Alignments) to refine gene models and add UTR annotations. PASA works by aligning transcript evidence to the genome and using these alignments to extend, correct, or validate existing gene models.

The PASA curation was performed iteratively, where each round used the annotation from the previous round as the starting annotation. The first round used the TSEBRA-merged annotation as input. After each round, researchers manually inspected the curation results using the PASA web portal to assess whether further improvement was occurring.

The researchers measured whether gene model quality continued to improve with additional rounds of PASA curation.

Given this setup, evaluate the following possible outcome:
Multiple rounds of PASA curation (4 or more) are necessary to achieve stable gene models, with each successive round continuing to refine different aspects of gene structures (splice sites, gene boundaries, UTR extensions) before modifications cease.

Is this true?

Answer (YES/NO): NO